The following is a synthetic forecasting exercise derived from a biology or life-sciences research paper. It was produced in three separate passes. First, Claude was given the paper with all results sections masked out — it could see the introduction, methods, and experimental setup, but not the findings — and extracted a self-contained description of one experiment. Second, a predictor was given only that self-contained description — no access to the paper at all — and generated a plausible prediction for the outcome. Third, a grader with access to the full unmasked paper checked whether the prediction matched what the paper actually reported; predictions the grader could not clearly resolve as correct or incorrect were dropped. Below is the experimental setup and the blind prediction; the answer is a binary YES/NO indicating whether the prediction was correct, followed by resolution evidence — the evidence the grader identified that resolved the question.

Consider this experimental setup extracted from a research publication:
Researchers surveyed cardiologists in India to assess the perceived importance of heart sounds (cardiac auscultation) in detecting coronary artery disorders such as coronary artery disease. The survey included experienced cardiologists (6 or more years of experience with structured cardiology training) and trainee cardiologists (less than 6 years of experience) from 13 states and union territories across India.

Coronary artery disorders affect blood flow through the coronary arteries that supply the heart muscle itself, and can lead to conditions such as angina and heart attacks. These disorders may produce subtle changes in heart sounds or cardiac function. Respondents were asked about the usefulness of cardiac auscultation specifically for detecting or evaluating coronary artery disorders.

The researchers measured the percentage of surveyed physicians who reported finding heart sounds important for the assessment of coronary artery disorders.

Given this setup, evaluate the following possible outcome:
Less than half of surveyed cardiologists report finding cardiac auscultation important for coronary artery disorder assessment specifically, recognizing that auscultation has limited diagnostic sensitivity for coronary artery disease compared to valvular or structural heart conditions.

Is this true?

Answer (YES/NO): YES